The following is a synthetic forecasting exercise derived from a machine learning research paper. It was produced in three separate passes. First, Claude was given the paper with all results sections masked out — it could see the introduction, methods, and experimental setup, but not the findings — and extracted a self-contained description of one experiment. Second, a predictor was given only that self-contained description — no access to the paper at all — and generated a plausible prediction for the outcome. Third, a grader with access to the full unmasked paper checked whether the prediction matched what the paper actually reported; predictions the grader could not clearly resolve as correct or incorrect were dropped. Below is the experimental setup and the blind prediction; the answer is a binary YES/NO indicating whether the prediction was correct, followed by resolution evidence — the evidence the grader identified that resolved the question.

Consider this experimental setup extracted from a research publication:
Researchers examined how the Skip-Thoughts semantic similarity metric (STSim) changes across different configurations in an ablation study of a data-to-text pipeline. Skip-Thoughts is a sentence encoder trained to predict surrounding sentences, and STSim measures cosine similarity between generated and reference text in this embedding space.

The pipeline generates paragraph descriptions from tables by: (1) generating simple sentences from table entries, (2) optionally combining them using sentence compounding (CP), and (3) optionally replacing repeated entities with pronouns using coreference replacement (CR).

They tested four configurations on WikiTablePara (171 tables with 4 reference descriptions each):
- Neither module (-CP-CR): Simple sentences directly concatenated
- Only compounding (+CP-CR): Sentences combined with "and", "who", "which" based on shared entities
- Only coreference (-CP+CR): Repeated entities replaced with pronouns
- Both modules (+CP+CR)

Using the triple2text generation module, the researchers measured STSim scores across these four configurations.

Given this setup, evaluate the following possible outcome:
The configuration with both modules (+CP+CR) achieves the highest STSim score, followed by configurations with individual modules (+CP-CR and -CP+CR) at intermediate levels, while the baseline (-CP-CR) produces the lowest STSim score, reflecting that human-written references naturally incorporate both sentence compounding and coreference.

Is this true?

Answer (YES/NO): YES